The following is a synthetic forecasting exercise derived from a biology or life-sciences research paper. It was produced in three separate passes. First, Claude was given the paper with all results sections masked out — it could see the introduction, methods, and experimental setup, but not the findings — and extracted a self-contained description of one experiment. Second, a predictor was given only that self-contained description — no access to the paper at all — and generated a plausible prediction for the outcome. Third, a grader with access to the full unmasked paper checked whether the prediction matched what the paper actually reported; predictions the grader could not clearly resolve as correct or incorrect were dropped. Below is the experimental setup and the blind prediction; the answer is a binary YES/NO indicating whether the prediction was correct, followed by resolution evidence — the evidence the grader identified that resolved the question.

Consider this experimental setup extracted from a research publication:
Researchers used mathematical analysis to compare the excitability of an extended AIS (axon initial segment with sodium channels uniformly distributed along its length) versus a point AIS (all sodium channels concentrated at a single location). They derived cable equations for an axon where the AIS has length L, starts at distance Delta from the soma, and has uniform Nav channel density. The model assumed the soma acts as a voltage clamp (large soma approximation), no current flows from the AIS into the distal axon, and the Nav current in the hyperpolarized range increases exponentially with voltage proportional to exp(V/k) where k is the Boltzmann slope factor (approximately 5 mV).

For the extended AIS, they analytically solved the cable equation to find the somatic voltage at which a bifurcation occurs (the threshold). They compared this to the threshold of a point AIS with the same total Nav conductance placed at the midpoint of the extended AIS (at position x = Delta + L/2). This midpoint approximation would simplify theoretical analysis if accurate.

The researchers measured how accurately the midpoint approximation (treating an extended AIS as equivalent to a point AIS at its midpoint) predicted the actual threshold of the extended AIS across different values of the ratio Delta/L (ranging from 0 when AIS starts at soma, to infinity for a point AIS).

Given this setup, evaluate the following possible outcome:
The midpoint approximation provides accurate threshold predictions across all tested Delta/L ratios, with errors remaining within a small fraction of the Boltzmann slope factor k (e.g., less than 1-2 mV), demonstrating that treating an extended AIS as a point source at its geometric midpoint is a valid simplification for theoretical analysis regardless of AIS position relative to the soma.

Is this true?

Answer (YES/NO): YES